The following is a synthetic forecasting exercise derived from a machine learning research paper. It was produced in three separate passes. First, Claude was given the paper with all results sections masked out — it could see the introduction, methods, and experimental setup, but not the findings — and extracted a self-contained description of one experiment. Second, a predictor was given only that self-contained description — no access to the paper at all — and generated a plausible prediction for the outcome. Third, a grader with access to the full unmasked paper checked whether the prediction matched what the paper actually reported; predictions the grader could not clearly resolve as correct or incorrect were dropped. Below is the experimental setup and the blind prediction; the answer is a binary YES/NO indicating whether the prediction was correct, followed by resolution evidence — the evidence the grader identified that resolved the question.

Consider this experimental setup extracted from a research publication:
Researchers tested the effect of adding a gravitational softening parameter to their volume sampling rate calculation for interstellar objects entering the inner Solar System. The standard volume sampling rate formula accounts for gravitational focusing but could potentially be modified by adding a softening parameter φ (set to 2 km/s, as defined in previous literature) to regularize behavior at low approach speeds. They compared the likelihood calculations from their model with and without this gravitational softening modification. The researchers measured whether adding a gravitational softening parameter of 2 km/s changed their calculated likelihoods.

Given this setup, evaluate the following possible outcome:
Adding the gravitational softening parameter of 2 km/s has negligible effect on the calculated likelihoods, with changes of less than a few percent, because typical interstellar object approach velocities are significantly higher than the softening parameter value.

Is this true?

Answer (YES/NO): YES